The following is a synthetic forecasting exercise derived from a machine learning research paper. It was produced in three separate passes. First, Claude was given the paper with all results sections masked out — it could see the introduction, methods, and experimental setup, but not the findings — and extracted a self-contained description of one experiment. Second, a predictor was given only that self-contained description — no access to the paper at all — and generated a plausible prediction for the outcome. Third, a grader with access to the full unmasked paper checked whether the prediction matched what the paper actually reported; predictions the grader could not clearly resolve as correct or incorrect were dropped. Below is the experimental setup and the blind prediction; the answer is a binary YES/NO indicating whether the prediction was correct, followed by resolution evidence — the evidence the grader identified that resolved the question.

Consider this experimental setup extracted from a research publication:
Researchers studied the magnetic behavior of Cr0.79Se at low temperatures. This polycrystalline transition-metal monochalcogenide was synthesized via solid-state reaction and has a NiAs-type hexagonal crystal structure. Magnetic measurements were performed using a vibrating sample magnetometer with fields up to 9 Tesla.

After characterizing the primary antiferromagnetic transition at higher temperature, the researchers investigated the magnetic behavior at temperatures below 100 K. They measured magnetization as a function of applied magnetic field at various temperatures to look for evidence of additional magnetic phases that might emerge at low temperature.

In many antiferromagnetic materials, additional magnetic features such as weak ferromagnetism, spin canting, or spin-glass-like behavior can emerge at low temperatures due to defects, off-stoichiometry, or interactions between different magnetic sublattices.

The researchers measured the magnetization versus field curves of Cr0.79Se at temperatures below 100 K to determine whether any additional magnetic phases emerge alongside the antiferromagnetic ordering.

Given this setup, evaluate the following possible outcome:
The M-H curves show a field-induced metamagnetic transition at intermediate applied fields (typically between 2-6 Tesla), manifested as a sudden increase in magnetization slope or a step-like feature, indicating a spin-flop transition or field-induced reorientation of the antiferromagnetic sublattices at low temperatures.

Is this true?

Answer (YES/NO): NO